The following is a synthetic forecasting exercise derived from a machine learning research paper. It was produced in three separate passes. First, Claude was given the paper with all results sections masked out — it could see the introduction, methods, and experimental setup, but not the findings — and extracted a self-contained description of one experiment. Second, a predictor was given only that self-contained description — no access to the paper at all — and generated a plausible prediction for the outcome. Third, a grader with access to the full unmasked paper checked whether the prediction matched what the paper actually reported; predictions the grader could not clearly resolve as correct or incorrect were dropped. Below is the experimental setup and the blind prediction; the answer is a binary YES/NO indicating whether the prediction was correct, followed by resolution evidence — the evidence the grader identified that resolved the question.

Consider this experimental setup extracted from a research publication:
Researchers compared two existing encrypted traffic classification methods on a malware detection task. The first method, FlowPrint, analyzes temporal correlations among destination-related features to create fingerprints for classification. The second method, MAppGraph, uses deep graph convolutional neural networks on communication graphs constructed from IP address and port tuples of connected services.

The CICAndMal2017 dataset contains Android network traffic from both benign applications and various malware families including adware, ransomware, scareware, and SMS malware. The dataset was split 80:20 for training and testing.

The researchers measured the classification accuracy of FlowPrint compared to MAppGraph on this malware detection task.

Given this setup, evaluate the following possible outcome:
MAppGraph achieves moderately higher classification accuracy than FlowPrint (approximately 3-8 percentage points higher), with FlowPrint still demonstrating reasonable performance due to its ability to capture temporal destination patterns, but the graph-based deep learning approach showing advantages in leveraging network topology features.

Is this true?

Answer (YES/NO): YES